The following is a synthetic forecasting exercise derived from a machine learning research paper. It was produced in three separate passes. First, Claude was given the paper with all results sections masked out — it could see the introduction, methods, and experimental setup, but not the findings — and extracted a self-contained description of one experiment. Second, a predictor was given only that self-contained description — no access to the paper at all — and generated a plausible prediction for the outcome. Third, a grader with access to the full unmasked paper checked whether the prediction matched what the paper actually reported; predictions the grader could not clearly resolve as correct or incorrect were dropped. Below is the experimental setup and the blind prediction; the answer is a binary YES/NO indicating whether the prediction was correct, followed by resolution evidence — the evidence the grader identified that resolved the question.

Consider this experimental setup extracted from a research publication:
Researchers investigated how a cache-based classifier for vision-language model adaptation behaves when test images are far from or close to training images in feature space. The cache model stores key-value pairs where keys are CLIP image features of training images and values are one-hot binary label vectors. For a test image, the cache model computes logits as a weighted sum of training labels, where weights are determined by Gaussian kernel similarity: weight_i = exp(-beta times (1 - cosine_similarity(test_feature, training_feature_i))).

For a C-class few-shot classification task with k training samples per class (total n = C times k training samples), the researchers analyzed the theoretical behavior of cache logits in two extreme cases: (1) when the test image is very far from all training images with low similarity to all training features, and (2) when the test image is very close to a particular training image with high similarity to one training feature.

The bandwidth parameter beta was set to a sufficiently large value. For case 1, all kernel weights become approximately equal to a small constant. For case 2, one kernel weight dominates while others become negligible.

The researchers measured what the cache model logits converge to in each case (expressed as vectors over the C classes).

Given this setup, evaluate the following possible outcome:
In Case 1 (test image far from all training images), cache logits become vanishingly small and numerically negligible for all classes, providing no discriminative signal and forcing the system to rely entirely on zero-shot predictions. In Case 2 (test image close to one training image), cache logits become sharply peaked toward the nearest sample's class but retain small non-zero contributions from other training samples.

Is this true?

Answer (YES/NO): NO